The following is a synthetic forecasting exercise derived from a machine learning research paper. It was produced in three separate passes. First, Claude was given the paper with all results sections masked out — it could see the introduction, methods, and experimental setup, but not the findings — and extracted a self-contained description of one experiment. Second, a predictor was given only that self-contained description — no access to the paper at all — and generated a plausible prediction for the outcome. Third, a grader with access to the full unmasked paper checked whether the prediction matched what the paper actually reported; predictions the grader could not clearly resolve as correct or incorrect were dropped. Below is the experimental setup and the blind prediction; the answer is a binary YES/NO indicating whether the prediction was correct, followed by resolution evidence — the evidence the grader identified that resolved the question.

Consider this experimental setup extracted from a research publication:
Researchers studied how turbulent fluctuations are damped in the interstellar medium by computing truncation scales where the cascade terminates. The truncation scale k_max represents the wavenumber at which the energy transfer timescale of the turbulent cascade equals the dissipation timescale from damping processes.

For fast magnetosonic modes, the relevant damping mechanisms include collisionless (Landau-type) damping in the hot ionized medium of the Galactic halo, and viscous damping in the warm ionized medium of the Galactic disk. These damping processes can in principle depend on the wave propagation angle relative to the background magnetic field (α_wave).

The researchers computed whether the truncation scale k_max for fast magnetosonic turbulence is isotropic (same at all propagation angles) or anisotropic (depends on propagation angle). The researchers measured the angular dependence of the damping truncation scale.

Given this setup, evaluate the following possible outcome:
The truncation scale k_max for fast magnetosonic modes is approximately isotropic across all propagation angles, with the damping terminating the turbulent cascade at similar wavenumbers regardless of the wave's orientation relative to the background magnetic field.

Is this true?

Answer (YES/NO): NO